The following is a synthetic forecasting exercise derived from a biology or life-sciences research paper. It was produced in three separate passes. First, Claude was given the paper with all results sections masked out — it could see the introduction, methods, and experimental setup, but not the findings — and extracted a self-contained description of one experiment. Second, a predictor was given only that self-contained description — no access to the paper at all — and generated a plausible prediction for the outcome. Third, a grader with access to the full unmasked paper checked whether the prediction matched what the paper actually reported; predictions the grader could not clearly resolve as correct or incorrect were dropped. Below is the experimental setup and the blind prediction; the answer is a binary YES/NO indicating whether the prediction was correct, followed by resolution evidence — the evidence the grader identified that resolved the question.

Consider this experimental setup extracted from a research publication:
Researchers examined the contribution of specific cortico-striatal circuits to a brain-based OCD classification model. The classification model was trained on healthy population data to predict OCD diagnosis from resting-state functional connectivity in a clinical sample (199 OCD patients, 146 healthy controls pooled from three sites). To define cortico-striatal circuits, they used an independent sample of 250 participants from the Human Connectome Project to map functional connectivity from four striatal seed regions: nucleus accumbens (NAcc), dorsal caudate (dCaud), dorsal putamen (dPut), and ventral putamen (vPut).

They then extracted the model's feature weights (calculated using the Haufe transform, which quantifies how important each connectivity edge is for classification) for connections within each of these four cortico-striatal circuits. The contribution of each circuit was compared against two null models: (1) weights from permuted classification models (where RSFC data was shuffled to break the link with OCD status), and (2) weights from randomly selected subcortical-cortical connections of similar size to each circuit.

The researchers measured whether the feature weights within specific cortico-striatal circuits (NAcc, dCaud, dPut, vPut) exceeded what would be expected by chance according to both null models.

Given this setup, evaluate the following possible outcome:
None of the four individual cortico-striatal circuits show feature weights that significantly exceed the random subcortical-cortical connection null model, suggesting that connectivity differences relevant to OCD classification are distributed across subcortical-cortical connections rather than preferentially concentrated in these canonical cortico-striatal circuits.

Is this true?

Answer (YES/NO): NO